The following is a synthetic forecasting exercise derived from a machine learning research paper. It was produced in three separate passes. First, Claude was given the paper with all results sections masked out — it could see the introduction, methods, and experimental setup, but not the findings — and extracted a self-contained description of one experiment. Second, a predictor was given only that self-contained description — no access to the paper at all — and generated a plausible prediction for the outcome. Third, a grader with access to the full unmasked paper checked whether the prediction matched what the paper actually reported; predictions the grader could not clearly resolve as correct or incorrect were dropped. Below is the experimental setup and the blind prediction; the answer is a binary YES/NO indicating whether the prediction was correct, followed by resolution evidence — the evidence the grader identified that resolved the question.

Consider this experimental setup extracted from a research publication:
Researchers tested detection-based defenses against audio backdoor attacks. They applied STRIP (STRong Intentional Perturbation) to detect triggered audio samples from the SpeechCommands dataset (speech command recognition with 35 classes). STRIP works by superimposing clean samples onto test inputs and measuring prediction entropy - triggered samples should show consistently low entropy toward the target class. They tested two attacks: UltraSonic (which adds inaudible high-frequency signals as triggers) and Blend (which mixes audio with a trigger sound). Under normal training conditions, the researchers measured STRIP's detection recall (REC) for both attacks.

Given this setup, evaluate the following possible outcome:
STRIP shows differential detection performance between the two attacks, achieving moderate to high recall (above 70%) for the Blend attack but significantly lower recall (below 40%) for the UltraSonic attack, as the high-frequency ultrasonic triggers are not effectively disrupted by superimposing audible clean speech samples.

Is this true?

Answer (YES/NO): NO